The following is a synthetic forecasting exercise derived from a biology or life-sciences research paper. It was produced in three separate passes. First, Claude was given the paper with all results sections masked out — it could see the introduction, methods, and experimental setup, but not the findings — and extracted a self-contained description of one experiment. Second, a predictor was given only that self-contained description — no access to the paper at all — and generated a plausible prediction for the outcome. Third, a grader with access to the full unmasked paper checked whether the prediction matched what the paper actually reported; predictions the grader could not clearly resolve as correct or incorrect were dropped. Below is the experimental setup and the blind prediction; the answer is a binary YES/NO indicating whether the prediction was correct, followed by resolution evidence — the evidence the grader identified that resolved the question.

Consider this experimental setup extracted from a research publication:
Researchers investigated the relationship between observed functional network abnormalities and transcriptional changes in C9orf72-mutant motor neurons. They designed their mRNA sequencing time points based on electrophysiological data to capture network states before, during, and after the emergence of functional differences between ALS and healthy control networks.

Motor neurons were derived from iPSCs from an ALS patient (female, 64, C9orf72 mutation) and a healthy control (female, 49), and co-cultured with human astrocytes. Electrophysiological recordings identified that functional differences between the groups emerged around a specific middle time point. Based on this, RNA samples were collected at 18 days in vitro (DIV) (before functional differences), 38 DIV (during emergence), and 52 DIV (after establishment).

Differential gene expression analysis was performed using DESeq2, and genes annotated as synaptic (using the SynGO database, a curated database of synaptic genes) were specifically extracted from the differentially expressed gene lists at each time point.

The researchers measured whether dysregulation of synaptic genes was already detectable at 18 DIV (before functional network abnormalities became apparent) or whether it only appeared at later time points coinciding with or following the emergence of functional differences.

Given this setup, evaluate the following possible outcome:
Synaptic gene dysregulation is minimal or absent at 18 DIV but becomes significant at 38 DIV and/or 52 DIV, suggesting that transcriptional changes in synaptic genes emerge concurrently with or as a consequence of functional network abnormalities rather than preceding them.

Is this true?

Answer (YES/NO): NO